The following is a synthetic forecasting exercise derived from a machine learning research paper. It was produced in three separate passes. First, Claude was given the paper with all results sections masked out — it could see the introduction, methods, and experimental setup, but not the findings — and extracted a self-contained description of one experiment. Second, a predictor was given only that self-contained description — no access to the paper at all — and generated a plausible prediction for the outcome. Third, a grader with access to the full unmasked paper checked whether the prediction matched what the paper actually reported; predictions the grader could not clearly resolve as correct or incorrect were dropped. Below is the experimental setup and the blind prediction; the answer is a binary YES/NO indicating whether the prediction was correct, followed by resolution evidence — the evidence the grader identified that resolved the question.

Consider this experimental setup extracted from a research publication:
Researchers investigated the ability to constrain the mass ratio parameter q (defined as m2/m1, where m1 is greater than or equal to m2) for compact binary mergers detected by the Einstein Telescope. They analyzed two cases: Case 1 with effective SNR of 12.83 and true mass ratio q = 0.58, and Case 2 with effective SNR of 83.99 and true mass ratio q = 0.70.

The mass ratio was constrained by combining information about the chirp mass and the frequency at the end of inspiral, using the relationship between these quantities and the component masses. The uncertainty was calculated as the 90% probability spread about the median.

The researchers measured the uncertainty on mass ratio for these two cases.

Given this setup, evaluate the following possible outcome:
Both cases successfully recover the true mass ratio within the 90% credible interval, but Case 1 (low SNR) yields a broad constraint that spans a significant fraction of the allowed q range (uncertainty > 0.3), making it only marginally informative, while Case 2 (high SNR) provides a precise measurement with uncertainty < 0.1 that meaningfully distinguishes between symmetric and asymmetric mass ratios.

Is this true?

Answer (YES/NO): NO